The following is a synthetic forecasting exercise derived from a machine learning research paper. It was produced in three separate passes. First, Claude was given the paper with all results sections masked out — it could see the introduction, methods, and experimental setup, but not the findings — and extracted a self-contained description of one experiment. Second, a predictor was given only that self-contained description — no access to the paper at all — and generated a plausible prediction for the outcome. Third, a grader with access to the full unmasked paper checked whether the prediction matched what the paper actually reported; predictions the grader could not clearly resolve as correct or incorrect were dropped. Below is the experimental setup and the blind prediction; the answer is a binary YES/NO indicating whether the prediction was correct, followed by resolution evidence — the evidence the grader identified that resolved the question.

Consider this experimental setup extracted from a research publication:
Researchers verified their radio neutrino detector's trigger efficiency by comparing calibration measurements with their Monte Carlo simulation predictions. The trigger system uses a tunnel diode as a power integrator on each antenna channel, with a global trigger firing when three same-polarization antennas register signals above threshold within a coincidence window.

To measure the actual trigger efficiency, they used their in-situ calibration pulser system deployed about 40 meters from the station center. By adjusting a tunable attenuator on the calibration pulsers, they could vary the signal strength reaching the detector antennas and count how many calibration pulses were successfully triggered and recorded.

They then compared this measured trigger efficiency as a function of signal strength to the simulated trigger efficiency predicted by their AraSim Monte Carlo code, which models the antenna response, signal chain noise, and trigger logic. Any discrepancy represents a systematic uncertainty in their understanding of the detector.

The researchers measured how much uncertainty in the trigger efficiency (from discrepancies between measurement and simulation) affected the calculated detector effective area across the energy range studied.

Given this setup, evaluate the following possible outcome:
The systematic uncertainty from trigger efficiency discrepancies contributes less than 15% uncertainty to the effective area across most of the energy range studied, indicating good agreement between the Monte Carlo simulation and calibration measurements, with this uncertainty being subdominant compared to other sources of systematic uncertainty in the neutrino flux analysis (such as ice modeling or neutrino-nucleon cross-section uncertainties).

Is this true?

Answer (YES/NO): YES